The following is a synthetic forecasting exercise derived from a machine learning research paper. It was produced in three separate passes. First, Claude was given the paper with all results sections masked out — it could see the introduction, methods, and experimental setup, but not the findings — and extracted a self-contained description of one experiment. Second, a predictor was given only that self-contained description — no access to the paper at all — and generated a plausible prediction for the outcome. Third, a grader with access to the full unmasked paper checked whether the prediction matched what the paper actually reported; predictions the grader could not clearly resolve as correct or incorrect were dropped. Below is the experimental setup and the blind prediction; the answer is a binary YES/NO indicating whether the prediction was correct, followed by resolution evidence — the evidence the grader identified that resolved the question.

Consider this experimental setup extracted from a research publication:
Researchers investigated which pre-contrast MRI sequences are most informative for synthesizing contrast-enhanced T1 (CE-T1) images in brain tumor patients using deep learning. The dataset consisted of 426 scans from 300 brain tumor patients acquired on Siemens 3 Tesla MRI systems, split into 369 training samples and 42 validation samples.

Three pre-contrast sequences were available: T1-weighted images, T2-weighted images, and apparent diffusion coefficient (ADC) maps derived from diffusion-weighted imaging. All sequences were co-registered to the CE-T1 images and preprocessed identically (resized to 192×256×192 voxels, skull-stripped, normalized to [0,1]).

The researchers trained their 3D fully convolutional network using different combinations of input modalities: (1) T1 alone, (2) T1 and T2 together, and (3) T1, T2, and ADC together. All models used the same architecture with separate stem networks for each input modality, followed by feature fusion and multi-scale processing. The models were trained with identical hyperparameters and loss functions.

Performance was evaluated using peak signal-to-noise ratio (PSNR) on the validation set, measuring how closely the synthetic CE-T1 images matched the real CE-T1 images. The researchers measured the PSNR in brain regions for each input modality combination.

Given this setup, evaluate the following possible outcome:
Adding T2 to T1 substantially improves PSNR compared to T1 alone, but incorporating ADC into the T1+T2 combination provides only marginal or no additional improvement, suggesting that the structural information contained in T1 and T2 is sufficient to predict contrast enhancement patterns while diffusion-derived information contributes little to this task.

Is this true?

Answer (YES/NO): NO